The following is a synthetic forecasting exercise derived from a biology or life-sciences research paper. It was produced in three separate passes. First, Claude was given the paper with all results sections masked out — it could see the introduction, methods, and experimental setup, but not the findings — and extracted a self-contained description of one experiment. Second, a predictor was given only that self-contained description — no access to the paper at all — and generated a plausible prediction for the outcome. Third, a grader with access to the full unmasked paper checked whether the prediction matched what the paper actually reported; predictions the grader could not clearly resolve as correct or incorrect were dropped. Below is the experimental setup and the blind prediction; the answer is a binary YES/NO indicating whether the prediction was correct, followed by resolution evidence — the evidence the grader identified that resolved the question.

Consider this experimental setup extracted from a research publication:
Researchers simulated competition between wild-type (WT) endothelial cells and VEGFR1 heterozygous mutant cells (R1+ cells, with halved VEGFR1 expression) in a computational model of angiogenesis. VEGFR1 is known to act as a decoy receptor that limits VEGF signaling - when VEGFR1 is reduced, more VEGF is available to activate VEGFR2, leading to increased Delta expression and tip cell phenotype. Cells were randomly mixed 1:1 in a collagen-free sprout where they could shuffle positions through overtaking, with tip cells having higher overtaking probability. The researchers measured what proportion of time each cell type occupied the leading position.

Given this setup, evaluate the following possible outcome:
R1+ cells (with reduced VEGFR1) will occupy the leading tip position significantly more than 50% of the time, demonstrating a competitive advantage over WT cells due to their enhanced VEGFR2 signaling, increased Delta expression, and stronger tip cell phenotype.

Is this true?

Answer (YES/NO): YES